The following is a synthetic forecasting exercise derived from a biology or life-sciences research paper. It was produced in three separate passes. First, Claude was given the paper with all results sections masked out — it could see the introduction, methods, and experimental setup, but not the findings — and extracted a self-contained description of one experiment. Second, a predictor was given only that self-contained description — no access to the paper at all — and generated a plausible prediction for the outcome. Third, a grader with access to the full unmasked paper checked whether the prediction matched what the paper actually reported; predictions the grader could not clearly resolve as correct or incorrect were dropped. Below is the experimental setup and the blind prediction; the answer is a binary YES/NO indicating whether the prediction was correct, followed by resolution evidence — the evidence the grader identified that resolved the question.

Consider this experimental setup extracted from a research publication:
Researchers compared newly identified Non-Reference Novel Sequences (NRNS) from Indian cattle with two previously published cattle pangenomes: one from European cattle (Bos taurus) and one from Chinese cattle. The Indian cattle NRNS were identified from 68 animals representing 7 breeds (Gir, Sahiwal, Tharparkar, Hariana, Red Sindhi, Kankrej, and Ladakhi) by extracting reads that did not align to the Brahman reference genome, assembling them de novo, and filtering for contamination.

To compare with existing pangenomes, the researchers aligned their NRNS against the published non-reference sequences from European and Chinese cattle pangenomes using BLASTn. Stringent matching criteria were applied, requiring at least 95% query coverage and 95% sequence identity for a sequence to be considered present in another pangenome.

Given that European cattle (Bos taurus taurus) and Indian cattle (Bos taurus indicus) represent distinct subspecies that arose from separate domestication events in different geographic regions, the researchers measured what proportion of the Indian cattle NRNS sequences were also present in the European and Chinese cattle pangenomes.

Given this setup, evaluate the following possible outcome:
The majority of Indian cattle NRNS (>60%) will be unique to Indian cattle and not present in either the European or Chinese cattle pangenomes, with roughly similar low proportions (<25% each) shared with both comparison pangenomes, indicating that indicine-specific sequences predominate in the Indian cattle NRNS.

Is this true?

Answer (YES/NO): NO